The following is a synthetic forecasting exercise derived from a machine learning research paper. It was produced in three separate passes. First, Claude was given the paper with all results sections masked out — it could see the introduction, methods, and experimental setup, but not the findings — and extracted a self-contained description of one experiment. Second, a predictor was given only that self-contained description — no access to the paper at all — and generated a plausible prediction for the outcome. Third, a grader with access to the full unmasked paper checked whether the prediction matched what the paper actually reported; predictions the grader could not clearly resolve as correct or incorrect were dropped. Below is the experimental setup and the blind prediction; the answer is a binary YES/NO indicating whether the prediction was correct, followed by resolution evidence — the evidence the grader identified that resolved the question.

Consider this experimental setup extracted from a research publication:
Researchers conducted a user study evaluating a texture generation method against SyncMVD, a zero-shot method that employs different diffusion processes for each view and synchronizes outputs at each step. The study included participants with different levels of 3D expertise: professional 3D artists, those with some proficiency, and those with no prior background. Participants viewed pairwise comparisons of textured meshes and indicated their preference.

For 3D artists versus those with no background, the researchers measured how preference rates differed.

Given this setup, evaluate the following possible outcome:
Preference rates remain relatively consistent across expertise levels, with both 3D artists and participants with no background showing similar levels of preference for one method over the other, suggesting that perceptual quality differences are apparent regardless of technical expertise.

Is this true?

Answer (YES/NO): NO